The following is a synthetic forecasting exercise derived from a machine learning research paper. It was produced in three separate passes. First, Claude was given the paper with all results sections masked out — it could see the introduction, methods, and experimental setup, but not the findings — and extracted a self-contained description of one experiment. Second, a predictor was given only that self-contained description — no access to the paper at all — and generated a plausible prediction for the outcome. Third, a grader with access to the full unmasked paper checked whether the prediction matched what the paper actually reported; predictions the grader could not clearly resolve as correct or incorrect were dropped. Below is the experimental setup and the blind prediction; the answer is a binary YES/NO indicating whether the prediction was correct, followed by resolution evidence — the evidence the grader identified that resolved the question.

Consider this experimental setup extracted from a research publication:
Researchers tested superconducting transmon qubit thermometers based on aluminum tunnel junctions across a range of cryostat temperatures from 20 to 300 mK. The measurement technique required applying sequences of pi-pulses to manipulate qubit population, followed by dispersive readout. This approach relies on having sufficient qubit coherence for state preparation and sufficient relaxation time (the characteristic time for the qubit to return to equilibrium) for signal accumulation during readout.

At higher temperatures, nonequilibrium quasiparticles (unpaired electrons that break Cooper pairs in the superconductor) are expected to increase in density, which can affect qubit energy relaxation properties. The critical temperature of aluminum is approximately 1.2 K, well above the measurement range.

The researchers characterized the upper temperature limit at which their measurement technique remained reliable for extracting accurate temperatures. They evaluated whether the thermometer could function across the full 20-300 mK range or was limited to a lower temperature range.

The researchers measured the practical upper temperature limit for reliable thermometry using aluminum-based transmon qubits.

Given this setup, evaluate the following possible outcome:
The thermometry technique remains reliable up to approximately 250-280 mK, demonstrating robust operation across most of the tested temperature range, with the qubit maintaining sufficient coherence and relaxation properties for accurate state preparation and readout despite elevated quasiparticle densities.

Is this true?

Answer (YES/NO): NO